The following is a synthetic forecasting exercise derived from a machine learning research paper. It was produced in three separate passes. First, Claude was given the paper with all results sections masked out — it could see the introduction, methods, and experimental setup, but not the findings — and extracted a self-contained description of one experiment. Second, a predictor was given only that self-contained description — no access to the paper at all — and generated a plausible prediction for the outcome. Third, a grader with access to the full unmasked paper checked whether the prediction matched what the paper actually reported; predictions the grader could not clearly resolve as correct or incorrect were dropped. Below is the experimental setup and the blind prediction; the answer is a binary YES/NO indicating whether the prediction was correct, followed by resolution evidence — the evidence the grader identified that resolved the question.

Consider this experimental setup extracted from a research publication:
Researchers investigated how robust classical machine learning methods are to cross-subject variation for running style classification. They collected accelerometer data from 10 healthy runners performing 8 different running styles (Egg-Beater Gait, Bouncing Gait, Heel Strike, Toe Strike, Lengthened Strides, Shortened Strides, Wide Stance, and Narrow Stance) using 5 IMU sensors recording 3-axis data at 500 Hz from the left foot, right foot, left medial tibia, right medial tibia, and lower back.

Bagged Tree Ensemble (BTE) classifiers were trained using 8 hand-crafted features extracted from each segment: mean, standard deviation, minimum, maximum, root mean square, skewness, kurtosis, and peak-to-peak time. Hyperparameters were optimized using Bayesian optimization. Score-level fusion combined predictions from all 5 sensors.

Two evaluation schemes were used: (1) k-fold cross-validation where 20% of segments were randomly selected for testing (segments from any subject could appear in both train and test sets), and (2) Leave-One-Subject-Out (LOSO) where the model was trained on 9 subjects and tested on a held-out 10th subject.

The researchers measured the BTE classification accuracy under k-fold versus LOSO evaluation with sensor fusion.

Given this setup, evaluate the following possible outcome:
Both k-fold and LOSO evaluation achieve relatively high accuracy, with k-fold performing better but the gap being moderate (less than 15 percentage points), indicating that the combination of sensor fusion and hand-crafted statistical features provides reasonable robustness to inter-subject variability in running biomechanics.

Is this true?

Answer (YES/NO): NO